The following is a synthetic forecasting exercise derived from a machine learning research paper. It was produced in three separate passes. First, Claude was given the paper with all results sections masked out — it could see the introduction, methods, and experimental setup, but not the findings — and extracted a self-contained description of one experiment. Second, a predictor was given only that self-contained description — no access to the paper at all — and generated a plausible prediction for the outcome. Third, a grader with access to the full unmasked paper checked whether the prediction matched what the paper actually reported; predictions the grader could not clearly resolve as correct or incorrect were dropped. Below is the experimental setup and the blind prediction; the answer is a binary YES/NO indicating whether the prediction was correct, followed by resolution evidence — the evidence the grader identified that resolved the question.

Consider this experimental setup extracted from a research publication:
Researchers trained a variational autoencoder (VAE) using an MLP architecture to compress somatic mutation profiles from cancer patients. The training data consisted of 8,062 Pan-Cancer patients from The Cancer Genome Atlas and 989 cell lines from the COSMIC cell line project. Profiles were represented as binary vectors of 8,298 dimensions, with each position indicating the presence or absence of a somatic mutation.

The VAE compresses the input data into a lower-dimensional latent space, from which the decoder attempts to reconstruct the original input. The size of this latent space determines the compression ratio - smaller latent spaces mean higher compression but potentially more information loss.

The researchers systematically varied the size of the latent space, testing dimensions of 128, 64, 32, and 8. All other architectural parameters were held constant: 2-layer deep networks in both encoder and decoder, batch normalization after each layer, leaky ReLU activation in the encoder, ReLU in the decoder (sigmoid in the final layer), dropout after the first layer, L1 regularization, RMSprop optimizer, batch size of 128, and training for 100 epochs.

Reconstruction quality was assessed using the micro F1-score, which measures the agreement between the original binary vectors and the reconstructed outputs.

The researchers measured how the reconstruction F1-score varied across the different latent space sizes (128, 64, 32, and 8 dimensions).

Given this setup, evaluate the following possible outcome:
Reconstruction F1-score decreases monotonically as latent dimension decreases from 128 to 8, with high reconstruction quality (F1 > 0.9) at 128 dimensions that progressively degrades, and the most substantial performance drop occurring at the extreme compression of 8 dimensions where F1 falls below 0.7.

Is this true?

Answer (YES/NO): NO